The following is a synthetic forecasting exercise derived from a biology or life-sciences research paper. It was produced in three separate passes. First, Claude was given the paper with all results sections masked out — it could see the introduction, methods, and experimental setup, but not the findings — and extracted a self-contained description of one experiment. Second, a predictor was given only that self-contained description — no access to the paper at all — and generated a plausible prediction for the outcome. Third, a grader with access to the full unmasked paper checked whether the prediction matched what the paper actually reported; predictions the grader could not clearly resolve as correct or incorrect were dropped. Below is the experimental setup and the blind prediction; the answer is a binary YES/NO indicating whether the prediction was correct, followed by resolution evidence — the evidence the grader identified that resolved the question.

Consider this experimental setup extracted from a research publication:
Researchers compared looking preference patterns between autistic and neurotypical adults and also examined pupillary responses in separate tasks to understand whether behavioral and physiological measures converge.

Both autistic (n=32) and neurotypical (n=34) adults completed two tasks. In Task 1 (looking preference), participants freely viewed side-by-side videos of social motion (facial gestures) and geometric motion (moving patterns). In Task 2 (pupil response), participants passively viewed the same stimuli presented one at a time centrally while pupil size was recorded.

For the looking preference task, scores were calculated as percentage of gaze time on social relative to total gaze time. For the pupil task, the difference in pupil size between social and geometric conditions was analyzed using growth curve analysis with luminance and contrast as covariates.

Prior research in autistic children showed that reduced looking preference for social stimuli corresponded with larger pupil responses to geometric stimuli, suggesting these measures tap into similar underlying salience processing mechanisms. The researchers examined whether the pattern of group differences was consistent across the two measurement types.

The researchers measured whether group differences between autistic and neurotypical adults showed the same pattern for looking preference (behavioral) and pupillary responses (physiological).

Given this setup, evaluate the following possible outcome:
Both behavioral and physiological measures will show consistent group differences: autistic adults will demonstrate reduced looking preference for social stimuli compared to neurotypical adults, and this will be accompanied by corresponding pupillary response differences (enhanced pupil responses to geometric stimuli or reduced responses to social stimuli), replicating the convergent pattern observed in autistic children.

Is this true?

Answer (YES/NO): NO